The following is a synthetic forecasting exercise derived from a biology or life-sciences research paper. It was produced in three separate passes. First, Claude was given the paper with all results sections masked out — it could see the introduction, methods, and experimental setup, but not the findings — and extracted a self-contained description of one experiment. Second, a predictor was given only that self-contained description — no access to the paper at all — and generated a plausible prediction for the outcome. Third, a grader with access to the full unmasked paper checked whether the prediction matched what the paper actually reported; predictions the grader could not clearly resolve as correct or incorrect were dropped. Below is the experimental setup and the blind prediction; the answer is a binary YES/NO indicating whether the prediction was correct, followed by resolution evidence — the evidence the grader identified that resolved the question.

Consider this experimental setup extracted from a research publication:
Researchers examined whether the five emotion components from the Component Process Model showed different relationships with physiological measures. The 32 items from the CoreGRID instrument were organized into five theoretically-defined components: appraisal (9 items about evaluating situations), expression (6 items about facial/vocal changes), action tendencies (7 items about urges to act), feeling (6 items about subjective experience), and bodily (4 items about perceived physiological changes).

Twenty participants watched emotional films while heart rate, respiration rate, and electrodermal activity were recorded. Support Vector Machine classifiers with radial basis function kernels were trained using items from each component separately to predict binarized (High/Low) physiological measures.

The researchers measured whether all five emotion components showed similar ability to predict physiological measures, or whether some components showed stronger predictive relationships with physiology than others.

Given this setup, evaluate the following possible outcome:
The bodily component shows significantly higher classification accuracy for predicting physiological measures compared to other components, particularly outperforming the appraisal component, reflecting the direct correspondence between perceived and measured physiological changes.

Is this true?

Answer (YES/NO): NO